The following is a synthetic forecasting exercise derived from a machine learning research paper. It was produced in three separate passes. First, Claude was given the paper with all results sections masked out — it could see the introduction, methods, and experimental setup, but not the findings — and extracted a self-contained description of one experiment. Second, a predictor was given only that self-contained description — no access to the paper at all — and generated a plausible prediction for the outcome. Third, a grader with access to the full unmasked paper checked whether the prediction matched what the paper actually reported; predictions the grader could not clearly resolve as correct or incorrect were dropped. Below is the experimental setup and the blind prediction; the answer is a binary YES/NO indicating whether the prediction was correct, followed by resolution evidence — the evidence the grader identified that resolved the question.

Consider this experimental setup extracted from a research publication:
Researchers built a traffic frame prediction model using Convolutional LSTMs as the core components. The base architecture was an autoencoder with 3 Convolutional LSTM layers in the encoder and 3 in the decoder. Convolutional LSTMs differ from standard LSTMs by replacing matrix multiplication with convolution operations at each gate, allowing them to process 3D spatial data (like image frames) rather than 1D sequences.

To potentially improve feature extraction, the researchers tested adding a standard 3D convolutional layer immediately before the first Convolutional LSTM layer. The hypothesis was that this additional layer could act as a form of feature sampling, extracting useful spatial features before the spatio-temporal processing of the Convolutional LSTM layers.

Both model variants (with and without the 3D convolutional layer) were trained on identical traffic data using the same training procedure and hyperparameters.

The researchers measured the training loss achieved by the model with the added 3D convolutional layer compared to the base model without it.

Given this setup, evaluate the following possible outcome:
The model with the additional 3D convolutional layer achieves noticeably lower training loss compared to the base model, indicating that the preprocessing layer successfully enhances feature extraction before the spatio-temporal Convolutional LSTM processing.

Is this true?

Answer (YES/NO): NO